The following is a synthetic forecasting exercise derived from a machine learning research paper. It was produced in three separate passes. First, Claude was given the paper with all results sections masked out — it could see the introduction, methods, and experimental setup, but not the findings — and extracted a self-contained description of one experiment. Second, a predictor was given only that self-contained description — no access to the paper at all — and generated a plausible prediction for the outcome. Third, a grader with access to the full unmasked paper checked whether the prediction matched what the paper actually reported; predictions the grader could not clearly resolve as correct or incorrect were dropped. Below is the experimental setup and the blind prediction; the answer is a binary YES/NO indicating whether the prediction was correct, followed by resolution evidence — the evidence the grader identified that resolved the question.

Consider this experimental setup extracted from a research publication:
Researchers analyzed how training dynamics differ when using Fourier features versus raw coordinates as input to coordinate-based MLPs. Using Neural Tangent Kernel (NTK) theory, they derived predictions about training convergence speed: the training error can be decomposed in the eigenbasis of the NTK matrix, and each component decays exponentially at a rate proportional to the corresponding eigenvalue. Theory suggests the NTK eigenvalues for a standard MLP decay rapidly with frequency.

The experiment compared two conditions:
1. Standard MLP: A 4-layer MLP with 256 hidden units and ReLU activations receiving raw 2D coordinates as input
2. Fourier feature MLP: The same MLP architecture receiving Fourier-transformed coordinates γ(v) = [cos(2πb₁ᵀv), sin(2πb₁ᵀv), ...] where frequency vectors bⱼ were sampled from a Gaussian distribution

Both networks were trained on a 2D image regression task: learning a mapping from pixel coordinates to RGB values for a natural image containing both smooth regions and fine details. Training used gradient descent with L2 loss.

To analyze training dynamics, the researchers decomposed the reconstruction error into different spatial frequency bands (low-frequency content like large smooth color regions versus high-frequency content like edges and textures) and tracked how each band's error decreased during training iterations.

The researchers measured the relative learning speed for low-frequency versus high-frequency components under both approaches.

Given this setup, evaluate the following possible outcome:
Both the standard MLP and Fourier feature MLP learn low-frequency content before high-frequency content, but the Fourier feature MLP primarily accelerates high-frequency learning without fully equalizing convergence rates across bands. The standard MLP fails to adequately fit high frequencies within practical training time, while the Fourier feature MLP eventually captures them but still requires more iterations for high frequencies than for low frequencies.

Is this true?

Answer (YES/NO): YES